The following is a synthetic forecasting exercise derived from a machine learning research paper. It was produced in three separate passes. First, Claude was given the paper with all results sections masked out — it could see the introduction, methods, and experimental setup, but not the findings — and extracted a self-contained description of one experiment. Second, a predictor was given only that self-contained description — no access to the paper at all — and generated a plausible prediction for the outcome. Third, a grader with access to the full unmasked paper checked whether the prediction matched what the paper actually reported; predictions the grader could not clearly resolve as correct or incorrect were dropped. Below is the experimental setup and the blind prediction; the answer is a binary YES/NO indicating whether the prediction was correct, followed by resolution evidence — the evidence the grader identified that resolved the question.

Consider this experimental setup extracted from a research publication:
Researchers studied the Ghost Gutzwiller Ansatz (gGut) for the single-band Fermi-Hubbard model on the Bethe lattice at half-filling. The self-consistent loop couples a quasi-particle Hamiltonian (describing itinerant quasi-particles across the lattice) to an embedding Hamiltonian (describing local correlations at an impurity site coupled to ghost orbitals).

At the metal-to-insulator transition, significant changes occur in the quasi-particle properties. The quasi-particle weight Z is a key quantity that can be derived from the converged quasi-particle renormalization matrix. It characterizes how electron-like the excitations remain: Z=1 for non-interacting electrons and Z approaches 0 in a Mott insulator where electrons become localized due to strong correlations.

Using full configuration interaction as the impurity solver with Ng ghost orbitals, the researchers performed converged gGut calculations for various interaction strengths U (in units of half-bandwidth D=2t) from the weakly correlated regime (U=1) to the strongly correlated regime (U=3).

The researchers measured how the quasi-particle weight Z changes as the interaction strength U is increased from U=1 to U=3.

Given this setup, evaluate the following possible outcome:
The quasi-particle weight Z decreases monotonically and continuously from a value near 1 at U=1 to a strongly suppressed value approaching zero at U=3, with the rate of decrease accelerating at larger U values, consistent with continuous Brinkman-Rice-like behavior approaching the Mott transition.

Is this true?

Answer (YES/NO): NO